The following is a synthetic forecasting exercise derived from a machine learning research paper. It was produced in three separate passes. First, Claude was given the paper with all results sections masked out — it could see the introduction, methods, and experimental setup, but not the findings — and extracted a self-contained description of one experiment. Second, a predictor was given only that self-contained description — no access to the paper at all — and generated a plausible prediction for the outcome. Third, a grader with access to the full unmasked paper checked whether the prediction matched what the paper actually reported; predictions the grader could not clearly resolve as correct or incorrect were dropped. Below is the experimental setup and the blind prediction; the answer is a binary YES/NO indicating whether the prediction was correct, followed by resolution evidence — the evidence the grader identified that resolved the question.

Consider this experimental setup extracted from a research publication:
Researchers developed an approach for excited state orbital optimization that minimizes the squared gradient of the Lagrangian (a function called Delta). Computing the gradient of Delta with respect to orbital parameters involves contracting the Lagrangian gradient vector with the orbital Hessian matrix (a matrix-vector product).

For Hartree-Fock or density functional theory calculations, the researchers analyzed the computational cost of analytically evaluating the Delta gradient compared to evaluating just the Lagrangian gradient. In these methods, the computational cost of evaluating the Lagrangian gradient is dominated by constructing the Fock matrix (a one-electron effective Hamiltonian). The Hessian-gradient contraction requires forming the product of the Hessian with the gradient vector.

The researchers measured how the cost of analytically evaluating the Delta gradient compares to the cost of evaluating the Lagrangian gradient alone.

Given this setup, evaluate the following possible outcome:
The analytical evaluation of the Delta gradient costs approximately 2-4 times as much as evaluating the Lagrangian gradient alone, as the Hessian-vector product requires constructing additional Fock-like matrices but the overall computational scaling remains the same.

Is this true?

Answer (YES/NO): YES